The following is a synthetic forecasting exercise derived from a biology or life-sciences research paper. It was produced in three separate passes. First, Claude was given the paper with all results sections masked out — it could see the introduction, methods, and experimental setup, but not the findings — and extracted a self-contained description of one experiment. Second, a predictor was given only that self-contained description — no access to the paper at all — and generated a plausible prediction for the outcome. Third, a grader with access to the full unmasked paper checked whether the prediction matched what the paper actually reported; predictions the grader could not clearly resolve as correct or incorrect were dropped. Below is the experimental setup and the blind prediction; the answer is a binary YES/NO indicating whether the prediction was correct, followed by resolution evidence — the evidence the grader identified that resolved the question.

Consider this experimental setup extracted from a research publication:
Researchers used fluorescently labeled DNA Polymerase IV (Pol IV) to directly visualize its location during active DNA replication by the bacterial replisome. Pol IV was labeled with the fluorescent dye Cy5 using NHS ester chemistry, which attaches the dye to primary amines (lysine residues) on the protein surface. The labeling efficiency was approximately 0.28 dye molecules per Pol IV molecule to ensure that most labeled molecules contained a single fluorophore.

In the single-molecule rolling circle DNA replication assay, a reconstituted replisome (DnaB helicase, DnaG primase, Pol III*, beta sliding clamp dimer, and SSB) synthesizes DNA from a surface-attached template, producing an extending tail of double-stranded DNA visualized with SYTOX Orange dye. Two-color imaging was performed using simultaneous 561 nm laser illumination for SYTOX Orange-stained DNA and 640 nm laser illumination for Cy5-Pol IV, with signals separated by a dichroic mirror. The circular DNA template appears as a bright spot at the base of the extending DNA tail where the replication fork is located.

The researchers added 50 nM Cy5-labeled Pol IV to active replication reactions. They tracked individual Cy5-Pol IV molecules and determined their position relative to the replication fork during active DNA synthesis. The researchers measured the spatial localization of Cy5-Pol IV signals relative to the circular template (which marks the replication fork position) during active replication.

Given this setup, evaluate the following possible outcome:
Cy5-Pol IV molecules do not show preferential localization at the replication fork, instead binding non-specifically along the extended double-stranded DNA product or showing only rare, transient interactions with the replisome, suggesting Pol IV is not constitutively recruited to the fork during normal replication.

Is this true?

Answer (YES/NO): NO